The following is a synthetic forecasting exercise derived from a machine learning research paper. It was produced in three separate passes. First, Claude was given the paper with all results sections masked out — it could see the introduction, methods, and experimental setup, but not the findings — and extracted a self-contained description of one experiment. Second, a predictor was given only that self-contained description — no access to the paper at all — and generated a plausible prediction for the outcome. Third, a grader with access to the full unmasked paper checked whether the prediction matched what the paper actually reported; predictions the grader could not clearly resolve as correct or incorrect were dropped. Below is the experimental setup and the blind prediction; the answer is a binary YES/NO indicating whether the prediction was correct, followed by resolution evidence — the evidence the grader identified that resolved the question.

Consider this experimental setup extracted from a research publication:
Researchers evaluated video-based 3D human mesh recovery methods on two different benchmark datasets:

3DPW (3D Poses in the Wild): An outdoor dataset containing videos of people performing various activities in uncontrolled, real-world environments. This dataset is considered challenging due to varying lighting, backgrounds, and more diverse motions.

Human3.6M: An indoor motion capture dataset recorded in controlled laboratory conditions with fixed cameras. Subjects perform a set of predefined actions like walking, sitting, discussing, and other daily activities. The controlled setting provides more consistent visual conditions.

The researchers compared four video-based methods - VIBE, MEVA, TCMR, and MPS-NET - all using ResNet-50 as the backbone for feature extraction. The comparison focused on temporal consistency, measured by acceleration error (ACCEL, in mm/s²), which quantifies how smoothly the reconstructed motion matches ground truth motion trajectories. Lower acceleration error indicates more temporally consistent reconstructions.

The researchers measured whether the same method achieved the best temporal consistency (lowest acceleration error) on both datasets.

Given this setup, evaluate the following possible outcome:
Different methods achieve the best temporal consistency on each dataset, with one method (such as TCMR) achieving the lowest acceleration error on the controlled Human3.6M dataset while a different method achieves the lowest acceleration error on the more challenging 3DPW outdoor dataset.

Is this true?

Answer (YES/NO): NO